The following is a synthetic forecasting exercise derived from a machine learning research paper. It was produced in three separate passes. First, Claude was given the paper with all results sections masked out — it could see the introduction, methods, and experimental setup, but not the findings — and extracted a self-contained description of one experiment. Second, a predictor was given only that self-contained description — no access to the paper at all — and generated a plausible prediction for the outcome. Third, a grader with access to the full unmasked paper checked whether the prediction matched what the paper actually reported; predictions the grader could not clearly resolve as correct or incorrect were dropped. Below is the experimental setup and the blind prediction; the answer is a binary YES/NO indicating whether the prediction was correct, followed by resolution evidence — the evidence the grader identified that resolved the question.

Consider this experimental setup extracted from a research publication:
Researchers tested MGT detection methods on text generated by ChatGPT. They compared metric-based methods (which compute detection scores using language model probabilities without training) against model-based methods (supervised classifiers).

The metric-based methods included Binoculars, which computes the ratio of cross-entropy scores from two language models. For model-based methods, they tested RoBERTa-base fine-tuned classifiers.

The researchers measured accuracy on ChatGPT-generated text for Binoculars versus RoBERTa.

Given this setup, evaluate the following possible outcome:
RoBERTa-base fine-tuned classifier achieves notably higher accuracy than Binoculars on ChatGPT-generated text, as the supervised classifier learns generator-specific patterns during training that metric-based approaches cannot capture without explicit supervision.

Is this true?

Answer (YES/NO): NO